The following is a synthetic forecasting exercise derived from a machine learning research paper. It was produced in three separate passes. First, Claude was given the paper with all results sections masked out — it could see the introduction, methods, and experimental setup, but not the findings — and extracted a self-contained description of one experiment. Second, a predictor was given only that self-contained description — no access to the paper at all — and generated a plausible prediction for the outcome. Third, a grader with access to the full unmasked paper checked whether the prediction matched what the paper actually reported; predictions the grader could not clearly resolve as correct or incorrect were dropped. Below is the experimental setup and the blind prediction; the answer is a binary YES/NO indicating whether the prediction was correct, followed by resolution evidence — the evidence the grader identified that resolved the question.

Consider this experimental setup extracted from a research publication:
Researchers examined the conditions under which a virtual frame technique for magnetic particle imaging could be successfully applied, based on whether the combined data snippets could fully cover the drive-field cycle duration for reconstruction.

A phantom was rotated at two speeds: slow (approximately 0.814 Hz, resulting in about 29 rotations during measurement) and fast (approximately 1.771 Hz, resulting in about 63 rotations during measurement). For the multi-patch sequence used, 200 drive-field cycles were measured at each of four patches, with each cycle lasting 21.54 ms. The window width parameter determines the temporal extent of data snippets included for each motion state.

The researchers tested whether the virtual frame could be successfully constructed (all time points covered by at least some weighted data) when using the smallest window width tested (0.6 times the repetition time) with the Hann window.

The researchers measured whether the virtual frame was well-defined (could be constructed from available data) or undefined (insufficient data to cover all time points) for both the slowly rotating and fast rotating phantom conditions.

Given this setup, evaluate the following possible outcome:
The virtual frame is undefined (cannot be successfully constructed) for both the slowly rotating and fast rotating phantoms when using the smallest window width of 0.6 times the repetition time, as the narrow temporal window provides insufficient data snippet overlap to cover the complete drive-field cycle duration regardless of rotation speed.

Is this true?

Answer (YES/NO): NO